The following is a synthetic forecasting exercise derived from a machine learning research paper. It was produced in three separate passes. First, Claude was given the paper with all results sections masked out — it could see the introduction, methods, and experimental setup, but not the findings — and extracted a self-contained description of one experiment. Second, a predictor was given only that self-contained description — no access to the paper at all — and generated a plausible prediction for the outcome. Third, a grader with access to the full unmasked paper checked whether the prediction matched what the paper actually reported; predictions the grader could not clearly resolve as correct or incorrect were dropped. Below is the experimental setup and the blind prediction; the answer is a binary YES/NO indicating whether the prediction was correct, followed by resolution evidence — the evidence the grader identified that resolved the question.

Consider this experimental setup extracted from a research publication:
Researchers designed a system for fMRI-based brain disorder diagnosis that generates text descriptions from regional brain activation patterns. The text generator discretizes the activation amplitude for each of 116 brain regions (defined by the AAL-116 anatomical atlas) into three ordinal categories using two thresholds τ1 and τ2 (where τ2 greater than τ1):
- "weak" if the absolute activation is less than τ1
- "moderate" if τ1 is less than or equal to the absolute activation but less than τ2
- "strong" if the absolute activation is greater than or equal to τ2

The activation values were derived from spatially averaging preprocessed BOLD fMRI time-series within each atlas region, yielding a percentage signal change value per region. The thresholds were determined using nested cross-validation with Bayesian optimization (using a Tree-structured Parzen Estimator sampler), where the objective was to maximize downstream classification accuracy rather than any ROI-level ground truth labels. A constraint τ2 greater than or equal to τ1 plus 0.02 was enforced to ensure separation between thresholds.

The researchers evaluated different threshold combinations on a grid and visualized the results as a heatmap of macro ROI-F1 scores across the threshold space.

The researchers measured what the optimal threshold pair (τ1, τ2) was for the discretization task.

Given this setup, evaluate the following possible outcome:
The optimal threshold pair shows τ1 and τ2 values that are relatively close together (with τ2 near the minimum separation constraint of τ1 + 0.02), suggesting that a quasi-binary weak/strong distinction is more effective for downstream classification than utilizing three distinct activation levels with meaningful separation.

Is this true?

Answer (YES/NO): NO